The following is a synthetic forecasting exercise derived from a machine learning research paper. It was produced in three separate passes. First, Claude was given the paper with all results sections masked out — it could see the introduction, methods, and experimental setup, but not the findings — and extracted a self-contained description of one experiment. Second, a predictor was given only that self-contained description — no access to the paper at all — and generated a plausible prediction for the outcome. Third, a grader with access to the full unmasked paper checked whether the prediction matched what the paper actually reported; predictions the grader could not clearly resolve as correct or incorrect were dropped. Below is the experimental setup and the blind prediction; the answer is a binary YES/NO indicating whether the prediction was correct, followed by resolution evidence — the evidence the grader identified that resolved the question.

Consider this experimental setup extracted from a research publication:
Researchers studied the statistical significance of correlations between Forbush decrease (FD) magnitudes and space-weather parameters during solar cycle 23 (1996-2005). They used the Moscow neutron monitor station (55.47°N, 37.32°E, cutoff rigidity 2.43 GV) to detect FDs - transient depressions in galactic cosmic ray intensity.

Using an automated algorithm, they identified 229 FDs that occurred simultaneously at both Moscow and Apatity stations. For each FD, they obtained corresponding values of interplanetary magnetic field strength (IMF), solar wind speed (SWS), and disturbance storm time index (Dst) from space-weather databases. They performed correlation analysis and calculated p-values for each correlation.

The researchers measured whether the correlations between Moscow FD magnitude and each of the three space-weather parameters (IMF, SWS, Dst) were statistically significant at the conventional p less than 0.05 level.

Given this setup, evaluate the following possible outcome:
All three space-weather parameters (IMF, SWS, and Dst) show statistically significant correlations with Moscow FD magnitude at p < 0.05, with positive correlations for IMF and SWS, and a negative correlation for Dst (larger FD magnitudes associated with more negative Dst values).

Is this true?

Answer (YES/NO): NO